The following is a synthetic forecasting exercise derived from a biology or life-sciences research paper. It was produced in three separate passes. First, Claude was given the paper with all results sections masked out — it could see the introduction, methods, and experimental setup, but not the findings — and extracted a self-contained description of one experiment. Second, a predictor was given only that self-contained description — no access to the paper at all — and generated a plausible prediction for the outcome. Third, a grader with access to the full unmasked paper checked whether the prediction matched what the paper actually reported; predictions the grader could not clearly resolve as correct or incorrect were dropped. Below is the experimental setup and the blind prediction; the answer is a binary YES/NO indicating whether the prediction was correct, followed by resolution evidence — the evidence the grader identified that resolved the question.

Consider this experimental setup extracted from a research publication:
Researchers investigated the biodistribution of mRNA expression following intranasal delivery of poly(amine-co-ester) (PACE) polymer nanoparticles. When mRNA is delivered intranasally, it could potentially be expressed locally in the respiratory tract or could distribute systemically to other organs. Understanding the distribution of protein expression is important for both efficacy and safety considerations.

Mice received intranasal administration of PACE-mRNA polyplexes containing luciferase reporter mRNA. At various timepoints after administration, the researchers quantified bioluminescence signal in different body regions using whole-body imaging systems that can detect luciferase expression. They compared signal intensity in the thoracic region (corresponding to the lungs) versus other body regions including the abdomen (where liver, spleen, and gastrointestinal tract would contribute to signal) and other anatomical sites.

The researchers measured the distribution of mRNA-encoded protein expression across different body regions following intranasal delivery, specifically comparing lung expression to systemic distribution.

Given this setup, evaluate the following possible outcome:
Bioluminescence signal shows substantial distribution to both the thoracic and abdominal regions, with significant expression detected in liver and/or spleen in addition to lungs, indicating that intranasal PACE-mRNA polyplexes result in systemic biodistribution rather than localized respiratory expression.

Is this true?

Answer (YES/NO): NO